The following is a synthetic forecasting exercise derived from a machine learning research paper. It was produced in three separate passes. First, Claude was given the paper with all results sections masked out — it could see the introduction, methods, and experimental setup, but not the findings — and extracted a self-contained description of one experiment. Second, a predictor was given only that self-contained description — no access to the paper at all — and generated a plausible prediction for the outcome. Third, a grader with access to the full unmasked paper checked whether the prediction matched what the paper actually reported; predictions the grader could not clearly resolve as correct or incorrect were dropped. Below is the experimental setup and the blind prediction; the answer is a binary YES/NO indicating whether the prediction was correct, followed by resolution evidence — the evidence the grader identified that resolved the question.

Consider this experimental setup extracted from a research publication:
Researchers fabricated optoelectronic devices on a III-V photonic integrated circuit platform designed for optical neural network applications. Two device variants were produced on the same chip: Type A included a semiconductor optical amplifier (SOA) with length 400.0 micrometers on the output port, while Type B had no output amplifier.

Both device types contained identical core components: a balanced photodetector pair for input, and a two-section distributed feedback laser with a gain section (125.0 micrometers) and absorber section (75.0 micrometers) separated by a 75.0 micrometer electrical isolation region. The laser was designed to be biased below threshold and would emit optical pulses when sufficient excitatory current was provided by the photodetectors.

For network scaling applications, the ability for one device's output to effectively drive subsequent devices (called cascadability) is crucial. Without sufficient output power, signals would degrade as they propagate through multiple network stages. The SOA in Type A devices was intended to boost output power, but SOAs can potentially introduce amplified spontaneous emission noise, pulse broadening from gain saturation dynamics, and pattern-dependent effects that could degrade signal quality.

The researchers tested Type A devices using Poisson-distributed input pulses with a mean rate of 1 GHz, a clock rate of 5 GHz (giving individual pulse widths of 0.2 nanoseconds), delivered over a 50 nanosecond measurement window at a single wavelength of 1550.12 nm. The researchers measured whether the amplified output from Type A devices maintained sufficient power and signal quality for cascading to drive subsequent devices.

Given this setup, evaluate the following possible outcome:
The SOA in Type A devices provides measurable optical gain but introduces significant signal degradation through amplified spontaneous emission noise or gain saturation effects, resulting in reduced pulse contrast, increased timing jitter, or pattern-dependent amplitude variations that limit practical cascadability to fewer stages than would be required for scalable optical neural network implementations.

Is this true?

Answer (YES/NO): NO